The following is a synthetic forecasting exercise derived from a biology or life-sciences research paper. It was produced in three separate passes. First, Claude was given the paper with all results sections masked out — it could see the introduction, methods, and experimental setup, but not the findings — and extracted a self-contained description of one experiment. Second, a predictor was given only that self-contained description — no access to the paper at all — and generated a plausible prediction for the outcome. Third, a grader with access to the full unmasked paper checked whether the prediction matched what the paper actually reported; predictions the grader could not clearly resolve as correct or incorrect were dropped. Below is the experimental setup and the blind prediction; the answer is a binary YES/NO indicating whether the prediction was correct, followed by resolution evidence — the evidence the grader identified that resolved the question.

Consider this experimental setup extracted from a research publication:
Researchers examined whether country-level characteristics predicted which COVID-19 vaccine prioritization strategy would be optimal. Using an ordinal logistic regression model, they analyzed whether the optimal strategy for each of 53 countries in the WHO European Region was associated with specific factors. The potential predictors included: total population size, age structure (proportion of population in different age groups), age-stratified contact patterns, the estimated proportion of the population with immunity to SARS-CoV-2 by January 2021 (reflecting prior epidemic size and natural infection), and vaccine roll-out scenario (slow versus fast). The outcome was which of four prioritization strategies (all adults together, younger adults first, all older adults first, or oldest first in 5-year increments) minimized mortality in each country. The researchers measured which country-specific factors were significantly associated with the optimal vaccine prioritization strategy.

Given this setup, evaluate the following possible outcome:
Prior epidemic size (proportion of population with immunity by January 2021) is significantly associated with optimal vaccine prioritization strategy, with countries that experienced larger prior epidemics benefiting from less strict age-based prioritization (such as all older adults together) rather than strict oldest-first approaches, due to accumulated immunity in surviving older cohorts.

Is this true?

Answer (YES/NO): NO